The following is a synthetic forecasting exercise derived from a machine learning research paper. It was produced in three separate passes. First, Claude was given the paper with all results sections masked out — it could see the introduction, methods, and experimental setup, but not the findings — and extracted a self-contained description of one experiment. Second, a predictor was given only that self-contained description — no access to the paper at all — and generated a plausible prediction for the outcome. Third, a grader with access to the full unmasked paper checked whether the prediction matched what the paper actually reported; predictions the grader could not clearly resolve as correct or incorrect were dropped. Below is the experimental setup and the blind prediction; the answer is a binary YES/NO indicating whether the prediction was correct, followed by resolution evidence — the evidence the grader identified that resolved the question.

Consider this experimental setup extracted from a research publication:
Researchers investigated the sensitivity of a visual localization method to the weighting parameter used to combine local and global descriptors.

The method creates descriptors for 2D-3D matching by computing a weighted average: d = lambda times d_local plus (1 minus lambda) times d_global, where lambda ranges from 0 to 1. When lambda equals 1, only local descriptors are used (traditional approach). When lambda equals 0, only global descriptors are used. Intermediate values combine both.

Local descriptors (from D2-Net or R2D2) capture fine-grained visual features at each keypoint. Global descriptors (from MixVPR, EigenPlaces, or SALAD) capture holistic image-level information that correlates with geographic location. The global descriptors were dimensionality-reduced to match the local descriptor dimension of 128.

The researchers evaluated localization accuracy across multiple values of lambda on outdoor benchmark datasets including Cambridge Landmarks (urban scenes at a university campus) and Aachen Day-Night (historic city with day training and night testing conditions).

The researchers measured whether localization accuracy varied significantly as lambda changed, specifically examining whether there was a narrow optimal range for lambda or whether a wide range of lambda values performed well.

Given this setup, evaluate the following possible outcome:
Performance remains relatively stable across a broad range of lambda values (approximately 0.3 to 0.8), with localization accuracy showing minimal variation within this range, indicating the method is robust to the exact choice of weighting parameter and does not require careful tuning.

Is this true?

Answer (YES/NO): NO